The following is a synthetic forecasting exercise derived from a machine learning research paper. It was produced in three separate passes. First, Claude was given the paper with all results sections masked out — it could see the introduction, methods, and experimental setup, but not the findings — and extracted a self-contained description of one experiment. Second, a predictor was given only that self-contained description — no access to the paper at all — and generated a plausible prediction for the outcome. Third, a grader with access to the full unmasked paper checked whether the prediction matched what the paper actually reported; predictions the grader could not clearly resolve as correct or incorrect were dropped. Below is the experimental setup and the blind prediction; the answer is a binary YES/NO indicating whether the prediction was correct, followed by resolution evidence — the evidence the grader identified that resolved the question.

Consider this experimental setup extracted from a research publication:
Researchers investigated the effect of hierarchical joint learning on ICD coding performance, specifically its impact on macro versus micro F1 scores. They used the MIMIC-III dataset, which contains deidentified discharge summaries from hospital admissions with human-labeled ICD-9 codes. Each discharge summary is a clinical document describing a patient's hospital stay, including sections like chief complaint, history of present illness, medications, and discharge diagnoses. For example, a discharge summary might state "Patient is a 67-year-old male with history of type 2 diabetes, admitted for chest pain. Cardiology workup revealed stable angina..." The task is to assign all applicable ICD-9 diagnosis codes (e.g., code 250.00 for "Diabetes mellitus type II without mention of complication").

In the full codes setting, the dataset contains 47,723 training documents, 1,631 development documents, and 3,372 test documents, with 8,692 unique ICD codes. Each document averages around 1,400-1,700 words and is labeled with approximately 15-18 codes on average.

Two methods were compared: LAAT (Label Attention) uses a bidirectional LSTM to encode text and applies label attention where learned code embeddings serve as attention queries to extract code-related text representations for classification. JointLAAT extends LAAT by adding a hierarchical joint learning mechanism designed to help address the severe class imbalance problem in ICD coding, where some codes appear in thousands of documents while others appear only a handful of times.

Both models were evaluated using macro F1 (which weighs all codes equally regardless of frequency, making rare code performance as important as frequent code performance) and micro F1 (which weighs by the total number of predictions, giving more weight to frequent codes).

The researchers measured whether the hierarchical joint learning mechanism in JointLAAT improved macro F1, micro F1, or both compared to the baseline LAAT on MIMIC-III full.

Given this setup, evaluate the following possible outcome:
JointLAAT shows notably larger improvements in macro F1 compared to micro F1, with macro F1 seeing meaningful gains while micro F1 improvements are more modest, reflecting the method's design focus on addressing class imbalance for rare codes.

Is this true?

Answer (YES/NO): YES